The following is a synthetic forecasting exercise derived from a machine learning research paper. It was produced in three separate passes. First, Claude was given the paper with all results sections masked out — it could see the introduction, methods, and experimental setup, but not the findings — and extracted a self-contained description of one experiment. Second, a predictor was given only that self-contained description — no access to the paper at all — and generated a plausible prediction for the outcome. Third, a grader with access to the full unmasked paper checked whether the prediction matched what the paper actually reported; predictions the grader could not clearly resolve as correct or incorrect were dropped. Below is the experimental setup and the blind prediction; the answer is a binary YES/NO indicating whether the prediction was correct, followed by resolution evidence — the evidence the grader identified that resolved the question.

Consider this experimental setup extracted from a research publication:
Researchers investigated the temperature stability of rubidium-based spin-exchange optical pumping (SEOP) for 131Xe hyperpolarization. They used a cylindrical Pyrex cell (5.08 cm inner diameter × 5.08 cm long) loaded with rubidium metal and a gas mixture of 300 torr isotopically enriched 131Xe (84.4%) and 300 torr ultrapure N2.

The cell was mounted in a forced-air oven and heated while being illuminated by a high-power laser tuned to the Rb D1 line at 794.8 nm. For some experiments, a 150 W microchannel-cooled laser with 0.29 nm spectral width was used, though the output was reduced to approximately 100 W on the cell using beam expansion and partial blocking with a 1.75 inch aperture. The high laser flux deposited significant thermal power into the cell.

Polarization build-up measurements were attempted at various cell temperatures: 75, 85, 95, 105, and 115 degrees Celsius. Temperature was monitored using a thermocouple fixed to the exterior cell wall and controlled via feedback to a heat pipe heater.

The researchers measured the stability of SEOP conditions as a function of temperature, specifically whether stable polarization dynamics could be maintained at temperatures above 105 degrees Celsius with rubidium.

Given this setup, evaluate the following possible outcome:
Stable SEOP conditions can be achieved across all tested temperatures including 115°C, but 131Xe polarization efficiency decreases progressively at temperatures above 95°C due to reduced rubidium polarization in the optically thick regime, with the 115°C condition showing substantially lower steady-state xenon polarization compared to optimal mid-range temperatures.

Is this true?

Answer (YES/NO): NO